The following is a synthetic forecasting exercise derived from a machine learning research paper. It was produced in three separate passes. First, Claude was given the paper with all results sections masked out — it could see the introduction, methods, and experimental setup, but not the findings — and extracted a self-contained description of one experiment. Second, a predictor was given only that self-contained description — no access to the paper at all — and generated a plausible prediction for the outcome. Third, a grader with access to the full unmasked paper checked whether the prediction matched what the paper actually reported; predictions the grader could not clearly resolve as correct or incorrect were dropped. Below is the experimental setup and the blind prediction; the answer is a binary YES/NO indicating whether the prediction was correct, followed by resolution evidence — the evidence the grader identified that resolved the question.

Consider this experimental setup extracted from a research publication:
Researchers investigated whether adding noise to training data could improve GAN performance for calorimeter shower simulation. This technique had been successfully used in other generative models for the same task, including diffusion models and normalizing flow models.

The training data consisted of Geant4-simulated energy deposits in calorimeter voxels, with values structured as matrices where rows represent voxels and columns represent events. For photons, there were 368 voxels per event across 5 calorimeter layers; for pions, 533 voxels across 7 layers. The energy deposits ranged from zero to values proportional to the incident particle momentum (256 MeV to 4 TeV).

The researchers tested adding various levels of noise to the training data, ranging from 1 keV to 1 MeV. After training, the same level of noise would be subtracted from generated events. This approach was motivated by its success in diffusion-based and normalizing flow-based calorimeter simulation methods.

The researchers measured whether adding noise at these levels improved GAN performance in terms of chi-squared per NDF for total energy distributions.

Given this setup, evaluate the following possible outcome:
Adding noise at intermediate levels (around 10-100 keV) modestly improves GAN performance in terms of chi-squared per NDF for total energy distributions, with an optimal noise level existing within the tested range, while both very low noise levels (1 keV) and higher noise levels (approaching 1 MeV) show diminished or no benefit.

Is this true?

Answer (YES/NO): NO